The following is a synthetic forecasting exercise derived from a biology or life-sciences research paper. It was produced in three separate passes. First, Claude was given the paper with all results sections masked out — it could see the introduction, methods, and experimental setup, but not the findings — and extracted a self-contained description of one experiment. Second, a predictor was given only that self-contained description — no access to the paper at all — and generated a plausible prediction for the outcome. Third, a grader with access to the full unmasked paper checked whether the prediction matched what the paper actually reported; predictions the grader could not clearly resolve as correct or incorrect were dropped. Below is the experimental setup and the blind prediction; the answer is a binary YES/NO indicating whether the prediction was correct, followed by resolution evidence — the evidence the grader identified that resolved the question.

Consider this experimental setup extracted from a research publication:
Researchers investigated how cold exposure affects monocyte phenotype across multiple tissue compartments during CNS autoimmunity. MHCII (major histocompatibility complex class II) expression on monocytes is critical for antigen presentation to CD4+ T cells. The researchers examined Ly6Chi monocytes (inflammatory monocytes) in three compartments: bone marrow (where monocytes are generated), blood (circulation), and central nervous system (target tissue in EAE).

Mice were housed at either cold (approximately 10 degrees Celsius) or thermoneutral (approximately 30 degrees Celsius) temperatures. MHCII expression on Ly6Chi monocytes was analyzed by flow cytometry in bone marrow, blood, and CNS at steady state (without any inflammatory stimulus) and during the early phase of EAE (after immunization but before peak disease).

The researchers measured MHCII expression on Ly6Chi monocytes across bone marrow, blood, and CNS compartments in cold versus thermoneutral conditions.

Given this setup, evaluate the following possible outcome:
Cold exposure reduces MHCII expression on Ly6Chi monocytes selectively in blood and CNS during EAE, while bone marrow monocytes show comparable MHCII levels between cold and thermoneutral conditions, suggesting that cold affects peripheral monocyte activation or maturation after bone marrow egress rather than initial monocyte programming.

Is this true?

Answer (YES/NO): NO